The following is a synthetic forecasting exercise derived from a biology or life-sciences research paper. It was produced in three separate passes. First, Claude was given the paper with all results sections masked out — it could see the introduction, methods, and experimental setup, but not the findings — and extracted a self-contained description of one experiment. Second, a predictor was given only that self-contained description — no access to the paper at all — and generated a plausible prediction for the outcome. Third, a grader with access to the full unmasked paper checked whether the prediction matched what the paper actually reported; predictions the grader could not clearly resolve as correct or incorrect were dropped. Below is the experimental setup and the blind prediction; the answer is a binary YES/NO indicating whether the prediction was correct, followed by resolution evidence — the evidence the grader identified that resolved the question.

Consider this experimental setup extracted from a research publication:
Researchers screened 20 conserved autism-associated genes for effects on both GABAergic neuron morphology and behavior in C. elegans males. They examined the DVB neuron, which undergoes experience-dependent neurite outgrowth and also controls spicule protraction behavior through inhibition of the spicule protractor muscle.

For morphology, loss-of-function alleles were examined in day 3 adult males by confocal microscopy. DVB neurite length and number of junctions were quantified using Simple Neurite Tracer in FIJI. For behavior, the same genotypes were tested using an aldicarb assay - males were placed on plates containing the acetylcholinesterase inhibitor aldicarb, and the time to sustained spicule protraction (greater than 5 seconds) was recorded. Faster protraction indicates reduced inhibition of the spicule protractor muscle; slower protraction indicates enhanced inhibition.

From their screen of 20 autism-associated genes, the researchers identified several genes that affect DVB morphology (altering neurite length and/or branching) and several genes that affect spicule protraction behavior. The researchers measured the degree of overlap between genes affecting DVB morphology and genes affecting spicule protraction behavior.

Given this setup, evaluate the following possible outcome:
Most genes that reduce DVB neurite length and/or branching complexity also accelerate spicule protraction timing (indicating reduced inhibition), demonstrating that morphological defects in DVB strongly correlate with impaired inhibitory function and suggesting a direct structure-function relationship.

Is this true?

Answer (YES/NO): NO